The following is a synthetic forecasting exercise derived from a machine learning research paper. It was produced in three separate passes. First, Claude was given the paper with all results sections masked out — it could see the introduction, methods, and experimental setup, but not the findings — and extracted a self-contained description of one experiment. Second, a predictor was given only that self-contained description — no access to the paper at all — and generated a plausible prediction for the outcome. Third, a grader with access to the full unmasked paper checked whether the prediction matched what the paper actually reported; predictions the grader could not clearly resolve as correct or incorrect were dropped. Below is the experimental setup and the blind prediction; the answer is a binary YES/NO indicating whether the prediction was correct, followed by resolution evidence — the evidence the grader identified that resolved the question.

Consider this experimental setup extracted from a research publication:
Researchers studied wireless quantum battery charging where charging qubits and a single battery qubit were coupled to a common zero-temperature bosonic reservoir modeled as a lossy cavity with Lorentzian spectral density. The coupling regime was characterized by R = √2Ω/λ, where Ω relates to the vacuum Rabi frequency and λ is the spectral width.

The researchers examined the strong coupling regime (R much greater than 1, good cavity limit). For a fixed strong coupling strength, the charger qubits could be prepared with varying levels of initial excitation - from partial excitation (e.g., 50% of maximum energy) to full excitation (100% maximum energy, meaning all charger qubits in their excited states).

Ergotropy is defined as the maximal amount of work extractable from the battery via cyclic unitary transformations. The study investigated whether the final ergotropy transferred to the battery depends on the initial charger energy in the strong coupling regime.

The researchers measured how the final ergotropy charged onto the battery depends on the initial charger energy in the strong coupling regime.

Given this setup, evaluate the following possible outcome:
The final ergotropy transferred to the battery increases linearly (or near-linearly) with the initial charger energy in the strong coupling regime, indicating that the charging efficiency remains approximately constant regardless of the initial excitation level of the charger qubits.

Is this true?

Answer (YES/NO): YES